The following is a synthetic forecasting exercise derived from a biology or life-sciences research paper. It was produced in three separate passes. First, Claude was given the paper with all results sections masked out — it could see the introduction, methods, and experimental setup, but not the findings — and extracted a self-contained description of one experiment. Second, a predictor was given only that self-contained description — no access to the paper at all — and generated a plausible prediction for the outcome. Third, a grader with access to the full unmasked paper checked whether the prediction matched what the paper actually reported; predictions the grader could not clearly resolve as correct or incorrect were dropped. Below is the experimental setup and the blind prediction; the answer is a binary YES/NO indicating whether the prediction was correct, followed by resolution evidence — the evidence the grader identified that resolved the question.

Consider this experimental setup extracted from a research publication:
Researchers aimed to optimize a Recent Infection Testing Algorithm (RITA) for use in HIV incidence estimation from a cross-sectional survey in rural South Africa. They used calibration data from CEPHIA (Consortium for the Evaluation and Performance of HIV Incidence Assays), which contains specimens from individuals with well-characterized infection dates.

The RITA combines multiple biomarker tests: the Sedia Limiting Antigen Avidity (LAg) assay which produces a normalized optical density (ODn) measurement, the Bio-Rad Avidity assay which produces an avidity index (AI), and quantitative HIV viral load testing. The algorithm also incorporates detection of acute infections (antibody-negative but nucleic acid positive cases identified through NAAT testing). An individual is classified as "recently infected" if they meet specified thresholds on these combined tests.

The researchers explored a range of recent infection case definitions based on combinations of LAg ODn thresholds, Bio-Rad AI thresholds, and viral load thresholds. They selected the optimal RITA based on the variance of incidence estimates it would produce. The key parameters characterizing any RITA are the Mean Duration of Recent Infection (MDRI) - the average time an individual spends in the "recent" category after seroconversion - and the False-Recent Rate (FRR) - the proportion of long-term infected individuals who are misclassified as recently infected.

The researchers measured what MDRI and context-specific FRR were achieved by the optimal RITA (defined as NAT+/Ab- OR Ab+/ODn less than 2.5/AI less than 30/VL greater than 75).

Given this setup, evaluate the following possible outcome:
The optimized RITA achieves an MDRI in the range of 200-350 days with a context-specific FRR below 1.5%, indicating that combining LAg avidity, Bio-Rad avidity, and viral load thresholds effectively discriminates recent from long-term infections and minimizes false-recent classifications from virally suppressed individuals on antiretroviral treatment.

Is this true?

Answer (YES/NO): YES